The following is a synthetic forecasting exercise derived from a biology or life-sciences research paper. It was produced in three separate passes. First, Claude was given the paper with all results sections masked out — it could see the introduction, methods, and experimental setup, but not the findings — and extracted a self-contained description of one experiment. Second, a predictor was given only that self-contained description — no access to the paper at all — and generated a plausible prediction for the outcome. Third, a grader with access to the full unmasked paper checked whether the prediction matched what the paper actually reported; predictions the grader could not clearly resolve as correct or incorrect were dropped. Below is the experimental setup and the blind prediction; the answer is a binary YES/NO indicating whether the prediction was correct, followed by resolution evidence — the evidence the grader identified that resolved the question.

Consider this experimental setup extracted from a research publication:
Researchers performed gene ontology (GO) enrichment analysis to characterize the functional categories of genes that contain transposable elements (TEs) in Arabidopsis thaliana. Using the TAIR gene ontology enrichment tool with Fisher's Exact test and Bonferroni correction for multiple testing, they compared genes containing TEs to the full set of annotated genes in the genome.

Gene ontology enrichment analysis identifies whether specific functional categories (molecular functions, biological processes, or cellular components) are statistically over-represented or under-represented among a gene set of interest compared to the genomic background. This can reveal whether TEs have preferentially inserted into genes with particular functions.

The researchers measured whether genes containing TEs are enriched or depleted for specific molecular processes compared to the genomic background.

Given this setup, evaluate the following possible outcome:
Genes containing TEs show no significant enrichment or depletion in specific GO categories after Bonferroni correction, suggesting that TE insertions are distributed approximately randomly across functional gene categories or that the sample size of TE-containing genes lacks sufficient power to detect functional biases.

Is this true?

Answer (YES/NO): NO